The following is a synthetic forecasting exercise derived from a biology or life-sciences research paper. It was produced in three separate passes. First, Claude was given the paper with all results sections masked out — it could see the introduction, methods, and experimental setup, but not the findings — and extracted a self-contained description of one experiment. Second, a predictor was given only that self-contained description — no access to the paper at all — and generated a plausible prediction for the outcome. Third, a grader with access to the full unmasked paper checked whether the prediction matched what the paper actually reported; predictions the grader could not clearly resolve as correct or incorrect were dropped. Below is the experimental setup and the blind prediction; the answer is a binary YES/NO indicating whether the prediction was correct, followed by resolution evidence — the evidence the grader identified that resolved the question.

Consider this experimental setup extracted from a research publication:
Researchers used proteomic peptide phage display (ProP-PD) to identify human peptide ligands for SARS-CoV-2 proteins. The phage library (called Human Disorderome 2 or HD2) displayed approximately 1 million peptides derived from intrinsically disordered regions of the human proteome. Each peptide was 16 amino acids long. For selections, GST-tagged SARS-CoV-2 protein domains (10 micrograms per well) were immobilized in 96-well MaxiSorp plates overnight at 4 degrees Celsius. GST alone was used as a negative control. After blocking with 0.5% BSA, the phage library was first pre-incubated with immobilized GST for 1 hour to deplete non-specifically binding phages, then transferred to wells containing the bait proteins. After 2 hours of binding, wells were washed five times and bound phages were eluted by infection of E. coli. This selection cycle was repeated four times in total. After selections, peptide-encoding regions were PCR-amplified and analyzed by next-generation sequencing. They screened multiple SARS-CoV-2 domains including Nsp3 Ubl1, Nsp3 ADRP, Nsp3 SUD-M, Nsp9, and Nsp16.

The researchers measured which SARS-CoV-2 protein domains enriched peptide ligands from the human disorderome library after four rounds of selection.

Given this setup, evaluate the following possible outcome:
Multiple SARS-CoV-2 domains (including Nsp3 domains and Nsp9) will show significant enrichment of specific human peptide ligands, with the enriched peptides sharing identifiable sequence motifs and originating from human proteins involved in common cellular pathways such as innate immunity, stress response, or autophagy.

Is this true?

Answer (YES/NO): NO